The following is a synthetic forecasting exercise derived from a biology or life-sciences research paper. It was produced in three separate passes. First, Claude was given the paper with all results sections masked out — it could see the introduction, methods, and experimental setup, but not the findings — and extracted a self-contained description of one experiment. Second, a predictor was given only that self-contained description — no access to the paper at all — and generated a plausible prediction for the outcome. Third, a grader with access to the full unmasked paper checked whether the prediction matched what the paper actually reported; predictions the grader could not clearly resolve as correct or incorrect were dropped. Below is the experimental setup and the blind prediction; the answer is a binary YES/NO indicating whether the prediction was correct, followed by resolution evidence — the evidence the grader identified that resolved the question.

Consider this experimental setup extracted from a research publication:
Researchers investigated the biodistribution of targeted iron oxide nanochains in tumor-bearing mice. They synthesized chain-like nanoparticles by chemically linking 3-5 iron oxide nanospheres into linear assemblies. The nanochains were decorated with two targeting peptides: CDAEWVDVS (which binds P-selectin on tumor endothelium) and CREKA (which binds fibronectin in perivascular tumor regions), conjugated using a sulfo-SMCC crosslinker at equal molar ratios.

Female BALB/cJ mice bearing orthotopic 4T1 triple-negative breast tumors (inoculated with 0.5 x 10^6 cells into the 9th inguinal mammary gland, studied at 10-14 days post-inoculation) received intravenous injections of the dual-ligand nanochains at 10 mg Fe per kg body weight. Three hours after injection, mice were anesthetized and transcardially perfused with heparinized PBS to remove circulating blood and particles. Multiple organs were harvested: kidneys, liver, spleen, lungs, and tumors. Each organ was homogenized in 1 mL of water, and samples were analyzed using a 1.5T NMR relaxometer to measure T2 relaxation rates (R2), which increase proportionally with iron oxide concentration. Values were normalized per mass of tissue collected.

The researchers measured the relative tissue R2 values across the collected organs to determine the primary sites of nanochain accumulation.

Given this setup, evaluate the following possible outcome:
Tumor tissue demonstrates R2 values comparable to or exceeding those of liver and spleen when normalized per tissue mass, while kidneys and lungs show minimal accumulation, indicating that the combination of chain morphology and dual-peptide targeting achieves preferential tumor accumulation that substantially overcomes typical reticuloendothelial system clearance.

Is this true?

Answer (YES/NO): NO